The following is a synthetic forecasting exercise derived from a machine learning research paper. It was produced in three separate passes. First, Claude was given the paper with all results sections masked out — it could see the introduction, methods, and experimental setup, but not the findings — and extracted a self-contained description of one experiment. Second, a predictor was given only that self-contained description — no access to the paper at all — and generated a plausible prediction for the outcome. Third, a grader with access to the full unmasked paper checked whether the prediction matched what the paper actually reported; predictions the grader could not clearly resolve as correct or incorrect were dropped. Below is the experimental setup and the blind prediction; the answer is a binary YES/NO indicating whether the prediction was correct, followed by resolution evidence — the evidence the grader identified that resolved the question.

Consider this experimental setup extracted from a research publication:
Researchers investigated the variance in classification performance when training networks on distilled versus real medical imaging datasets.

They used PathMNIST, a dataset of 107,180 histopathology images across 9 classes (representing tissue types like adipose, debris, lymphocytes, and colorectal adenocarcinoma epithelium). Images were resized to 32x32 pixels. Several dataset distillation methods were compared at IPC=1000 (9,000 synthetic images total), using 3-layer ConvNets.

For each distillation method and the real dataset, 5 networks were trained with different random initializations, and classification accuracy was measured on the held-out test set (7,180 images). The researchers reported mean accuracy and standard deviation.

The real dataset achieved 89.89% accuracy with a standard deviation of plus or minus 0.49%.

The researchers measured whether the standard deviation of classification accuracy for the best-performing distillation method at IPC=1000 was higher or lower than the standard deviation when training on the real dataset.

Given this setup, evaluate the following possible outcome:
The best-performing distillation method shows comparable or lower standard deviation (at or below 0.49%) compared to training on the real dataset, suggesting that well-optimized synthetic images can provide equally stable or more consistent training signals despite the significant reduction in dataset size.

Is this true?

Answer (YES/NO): YES